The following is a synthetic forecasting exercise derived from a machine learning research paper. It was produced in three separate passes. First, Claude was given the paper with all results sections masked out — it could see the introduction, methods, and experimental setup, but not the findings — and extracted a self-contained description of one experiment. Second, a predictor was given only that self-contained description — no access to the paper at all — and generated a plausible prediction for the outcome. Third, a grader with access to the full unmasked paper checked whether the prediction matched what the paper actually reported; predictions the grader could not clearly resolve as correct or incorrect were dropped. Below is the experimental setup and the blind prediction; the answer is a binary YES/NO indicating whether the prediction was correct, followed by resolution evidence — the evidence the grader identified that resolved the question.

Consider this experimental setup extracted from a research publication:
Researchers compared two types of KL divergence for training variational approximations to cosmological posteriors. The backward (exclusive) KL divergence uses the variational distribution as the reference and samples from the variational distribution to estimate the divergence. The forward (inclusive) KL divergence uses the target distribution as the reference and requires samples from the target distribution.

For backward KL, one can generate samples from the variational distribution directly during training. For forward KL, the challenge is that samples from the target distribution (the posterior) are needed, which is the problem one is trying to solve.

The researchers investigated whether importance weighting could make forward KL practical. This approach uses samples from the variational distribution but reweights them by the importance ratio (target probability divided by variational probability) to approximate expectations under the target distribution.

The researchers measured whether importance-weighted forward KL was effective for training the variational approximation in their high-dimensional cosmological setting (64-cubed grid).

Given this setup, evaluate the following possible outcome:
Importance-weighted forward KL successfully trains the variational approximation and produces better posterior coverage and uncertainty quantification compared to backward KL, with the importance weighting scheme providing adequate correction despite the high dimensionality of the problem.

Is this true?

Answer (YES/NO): NO